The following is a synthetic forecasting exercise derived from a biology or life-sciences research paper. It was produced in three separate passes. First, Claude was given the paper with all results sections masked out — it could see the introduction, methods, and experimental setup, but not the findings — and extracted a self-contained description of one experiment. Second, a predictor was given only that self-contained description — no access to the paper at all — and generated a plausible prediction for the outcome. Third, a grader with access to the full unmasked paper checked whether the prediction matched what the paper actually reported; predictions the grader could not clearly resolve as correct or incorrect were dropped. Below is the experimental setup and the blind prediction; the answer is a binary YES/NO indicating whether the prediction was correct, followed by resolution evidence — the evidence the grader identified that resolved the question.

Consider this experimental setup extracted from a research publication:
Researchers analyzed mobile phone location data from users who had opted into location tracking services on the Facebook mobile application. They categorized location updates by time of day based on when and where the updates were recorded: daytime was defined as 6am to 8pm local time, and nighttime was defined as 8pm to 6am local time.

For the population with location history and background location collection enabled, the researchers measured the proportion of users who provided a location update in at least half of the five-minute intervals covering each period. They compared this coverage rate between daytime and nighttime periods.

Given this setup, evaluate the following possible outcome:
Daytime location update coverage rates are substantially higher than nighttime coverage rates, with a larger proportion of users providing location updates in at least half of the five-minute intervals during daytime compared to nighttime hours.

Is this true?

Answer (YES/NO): YES